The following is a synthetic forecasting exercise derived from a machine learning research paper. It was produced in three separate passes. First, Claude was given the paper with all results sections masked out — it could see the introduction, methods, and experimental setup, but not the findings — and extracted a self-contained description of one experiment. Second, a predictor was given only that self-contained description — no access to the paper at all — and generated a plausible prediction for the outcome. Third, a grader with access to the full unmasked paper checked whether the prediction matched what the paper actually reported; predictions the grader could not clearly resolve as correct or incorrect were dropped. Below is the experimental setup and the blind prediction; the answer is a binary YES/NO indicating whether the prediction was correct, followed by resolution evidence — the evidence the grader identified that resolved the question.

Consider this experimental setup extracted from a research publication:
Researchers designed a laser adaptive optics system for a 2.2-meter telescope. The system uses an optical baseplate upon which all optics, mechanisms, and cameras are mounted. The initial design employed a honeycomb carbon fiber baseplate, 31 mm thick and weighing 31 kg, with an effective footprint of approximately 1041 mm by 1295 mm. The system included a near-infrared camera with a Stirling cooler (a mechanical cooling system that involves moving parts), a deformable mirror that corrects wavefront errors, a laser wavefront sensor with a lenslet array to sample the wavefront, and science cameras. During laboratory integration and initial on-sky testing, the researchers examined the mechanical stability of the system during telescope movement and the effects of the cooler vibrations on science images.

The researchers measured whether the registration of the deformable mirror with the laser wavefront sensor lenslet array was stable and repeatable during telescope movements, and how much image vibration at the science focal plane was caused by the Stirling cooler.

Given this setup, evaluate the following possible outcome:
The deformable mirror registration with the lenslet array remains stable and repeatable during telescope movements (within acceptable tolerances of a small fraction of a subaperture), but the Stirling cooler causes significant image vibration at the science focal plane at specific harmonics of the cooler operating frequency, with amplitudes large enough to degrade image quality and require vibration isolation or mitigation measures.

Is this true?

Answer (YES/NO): NO